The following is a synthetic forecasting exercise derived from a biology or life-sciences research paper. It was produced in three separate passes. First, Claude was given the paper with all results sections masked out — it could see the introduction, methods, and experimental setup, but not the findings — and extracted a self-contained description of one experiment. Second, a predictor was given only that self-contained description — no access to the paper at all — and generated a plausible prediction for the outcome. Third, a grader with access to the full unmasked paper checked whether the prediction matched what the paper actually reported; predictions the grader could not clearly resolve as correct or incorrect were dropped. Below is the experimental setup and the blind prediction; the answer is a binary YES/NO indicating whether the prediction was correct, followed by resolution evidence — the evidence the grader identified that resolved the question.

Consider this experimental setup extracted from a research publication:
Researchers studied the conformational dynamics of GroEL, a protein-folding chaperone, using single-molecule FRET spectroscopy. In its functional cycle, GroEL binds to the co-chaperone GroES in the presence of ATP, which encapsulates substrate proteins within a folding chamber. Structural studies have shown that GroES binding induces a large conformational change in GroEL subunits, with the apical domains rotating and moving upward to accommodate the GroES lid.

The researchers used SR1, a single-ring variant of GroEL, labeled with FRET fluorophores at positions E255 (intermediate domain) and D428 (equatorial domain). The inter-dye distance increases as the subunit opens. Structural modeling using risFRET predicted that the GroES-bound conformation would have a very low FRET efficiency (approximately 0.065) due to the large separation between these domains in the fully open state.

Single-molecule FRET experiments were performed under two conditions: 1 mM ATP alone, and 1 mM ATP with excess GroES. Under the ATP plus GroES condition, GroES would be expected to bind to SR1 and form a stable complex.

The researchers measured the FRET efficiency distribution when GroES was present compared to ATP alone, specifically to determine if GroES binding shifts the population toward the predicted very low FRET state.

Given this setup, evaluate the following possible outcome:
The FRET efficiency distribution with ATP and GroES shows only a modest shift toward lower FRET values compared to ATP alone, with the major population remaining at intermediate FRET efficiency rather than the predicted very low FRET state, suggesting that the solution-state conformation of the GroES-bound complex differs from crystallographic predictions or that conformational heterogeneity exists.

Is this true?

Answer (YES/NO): NO